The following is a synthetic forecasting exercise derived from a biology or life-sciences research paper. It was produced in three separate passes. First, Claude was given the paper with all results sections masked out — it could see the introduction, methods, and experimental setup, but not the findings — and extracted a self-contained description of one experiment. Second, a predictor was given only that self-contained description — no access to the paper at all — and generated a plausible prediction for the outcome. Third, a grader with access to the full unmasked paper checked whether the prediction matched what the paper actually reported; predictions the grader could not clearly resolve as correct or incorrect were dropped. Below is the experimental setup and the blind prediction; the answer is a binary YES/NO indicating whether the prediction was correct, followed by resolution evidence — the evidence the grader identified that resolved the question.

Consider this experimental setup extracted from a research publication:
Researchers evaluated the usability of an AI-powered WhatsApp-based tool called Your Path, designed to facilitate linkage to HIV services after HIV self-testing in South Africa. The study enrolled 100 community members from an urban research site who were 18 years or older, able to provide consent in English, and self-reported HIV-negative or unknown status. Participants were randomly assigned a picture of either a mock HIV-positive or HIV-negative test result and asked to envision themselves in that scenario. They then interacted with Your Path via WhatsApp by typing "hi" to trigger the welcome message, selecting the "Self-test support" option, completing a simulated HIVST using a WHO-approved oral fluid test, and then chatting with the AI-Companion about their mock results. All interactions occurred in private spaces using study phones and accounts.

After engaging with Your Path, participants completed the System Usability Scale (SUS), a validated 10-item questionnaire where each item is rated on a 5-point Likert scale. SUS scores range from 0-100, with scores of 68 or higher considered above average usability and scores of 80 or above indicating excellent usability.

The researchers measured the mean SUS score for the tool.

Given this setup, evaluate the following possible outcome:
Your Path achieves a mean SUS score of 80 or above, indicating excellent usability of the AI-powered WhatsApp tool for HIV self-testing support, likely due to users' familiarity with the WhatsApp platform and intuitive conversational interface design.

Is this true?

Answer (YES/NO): YES